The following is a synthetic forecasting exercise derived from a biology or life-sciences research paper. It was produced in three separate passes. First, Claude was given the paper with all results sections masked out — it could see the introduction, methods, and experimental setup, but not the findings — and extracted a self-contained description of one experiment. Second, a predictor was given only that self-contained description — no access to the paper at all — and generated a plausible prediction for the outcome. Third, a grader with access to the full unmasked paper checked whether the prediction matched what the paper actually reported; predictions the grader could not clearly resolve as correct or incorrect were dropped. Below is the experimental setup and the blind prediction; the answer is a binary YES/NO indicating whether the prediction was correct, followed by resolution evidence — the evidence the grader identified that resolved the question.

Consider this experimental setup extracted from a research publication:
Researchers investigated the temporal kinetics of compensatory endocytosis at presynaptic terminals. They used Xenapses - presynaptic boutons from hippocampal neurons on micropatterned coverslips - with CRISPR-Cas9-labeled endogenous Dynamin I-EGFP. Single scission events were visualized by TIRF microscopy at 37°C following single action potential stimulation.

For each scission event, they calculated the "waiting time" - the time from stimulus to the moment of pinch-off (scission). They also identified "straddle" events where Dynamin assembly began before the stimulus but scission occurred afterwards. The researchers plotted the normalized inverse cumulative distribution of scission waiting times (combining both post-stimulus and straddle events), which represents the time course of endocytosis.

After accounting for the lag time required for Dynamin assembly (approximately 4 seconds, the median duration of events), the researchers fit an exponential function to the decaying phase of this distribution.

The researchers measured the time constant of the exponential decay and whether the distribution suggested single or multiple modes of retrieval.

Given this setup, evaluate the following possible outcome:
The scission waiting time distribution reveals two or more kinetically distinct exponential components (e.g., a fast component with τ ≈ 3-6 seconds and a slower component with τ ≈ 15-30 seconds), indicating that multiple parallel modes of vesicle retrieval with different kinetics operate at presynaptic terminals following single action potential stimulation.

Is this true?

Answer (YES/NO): NO